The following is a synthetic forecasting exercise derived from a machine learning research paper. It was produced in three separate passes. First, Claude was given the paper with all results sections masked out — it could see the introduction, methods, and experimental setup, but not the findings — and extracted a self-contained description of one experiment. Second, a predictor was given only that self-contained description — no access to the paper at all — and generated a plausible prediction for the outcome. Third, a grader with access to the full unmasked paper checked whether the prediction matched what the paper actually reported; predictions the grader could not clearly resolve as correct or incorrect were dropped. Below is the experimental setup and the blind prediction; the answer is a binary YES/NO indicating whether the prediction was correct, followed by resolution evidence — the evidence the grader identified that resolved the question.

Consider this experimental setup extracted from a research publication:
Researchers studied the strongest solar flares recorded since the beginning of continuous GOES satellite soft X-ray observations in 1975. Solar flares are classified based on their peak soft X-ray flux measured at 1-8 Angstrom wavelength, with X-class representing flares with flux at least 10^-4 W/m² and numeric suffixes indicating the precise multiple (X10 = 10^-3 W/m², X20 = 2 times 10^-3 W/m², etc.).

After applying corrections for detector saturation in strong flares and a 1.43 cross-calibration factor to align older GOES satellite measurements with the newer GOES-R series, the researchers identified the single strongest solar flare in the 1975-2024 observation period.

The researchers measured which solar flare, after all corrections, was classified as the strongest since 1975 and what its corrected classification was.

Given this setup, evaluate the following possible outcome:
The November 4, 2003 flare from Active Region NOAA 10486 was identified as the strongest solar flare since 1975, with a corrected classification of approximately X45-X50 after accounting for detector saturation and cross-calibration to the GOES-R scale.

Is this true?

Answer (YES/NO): NO